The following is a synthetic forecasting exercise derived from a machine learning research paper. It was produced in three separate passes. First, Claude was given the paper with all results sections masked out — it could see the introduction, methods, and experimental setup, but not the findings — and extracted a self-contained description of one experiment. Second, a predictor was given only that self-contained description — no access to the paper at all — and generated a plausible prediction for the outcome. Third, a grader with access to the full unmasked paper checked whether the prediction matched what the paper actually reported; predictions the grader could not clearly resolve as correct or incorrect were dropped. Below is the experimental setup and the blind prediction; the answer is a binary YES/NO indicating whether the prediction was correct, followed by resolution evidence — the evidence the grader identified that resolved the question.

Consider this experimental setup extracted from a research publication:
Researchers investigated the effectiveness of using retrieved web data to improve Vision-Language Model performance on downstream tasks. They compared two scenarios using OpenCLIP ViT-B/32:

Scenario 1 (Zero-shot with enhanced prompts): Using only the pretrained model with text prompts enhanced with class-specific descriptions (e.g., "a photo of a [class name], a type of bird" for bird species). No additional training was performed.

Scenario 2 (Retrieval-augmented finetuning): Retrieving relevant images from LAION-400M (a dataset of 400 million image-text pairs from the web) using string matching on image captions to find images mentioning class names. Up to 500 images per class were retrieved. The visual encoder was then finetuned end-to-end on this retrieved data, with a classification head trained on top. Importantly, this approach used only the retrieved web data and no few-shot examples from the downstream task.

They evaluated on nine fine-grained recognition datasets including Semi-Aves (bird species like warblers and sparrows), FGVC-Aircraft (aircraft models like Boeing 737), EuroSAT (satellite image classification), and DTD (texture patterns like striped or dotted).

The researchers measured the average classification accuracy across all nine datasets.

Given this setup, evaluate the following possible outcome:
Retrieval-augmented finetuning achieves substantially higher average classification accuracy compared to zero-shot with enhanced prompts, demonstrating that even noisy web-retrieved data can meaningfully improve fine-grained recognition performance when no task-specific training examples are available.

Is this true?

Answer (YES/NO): NO